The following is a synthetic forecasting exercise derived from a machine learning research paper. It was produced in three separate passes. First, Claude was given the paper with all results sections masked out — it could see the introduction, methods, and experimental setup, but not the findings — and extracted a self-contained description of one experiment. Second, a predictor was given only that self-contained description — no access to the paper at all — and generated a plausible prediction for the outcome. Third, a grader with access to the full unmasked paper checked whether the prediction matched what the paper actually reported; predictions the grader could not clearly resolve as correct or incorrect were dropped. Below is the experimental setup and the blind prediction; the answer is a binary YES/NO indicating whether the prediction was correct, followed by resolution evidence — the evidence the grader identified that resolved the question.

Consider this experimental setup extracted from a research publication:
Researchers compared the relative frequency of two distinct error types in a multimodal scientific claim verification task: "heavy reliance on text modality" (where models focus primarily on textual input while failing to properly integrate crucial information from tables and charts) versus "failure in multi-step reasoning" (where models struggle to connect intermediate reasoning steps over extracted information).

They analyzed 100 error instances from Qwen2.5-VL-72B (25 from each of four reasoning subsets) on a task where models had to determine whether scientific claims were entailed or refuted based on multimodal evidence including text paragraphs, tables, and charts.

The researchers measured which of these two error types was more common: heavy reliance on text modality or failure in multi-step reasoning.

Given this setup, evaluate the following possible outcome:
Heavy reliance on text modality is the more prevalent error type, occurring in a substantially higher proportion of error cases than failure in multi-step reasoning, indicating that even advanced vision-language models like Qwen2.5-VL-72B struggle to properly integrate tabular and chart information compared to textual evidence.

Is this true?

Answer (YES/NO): NO